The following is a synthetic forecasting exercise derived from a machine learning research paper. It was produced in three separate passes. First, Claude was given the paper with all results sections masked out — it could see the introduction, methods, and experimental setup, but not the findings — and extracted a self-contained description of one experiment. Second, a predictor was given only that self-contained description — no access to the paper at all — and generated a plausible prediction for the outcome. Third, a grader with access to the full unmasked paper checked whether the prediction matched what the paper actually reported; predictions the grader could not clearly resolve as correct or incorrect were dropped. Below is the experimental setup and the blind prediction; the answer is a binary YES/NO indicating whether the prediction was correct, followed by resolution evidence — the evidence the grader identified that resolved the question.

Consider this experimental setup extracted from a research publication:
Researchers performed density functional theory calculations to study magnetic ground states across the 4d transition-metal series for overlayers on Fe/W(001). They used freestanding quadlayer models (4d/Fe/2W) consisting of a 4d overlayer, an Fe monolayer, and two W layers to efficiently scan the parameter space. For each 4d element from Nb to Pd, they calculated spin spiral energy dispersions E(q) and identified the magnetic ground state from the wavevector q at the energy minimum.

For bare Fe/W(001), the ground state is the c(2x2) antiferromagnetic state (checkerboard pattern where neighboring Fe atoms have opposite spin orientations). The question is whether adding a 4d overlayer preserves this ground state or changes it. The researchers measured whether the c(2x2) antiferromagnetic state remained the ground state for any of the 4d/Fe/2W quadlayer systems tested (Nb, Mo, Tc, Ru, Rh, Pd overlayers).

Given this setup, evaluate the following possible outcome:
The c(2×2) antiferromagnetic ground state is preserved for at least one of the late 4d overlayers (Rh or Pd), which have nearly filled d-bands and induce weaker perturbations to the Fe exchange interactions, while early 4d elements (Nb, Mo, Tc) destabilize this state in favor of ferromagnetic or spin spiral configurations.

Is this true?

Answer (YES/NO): NO